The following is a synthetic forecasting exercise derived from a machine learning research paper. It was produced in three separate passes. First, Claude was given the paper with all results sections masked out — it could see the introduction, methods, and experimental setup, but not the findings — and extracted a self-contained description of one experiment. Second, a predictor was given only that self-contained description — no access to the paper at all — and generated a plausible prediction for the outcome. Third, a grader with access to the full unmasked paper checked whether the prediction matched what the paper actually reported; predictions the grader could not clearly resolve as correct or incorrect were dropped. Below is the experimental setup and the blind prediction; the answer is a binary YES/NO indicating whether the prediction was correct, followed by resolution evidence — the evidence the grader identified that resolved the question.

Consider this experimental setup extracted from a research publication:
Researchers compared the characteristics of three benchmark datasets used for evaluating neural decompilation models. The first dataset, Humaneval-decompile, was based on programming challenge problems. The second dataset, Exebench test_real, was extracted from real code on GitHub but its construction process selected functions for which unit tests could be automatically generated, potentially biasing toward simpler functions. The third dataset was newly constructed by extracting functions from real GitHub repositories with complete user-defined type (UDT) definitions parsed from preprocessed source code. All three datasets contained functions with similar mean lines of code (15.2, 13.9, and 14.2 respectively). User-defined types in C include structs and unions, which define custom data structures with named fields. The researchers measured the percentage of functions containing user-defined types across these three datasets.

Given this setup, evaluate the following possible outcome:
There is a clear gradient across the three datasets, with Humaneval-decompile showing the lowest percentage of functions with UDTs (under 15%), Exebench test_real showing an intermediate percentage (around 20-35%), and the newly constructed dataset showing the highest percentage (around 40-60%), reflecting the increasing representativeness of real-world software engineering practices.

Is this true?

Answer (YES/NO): NO